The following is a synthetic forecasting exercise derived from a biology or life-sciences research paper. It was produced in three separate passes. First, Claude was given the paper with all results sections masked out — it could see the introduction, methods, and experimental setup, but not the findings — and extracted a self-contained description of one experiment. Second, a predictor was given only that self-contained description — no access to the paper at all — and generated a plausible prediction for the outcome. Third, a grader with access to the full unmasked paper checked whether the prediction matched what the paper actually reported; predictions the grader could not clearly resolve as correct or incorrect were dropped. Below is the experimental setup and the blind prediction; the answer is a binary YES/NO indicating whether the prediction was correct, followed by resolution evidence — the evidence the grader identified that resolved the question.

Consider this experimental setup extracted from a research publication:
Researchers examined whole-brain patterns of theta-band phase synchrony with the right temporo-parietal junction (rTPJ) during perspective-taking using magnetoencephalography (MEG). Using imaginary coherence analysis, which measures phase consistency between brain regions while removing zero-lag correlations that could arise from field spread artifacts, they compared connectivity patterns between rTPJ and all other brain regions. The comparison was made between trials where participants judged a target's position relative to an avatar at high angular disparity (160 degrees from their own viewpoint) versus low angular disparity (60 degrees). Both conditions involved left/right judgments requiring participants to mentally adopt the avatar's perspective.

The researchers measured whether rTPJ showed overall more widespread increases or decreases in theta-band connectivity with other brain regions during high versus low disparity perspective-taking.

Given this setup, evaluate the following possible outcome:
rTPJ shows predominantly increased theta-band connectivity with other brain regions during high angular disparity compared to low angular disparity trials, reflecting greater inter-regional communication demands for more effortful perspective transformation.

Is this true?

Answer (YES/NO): NO